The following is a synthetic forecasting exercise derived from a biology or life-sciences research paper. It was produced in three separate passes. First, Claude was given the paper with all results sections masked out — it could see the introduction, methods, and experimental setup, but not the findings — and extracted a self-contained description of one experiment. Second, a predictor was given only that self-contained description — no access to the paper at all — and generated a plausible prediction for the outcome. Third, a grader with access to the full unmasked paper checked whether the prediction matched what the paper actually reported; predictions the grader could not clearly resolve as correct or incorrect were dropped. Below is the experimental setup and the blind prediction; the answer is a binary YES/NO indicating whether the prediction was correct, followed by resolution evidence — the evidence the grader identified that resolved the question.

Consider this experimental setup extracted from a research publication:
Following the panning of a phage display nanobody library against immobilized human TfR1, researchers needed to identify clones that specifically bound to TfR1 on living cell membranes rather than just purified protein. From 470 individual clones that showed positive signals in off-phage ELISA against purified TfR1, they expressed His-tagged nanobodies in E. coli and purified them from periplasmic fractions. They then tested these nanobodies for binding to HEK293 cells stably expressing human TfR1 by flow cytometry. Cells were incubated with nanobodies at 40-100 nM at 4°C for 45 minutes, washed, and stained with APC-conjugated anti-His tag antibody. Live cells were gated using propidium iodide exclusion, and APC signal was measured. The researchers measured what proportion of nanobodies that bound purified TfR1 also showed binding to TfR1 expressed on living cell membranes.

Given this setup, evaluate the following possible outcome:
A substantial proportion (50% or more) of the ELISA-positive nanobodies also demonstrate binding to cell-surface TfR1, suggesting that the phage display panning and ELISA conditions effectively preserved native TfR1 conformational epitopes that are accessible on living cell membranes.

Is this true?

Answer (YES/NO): NO